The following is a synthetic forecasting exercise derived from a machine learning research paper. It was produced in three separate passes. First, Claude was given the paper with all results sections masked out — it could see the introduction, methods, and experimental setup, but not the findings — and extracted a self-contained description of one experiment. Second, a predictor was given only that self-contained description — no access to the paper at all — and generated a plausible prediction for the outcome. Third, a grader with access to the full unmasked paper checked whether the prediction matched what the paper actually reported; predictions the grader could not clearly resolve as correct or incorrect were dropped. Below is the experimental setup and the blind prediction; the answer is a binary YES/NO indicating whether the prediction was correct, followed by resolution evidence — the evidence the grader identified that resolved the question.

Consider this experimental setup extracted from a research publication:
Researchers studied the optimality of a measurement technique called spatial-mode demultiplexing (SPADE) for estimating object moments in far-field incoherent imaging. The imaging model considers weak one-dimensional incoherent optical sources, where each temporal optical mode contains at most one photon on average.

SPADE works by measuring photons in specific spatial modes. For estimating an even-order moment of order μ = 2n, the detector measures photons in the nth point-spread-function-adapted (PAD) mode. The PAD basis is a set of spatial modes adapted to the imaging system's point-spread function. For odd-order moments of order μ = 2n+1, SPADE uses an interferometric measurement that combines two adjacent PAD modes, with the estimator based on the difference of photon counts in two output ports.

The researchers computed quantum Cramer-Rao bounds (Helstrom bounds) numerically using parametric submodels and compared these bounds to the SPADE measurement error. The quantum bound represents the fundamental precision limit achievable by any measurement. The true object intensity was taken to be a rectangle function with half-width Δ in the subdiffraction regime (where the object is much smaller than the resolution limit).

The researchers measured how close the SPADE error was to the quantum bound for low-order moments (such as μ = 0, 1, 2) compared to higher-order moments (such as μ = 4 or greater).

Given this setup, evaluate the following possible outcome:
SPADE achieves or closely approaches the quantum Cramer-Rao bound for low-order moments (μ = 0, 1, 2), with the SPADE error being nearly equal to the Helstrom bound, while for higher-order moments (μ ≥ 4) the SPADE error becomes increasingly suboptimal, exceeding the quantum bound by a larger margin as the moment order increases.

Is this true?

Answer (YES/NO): YES